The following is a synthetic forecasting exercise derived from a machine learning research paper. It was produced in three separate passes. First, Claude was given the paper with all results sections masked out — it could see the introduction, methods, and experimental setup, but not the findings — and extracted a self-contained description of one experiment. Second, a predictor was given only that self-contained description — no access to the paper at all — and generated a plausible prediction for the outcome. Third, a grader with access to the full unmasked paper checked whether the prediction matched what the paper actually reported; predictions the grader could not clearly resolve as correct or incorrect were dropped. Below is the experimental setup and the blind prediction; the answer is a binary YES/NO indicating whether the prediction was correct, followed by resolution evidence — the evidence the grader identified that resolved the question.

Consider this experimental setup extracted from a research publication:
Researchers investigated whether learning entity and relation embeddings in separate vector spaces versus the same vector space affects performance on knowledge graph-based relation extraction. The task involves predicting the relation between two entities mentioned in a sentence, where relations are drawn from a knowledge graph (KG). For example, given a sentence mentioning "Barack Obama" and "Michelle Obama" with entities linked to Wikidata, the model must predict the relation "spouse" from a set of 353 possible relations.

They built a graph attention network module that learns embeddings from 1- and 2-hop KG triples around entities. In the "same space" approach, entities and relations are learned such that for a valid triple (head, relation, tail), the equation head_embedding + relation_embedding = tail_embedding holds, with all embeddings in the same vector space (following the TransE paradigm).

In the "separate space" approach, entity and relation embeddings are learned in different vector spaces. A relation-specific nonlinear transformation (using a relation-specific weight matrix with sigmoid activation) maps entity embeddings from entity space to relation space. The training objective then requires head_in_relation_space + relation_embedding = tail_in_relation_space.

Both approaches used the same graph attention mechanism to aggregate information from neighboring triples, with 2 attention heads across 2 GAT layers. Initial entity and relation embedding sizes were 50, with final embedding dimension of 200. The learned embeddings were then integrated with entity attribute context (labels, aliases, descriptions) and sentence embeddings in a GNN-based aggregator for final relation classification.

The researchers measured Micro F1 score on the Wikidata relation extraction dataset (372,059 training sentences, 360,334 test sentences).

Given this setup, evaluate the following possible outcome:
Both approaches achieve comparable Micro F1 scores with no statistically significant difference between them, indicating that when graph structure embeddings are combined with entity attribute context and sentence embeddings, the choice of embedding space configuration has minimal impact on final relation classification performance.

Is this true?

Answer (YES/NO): NO